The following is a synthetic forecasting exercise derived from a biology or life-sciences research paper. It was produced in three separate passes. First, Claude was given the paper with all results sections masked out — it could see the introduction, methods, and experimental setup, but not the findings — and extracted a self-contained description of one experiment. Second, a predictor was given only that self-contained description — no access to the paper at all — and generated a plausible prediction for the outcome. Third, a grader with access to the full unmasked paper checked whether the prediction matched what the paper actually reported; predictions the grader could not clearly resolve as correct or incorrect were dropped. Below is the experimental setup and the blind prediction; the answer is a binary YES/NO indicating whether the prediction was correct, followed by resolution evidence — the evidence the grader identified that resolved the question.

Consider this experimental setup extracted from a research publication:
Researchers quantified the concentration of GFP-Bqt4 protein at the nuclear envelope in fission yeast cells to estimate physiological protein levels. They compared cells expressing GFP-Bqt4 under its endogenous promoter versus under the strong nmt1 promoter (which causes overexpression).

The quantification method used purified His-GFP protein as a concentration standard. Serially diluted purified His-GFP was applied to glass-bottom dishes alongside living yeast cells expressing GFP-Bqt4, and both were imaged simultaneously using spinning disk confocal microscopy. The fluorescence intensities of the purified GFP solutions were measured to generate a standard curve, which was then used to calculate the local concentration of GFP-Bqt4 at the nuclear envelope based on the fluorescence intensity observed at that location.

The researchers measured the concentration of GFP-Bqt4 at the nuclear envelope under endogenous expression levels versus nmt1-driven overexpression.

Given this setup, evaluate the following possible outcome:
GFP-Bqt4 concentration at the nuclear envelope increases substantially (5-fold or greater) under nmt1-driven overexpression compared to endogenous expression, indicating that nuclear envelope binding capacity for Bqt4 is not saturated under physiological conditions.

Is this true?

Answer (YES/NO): YES